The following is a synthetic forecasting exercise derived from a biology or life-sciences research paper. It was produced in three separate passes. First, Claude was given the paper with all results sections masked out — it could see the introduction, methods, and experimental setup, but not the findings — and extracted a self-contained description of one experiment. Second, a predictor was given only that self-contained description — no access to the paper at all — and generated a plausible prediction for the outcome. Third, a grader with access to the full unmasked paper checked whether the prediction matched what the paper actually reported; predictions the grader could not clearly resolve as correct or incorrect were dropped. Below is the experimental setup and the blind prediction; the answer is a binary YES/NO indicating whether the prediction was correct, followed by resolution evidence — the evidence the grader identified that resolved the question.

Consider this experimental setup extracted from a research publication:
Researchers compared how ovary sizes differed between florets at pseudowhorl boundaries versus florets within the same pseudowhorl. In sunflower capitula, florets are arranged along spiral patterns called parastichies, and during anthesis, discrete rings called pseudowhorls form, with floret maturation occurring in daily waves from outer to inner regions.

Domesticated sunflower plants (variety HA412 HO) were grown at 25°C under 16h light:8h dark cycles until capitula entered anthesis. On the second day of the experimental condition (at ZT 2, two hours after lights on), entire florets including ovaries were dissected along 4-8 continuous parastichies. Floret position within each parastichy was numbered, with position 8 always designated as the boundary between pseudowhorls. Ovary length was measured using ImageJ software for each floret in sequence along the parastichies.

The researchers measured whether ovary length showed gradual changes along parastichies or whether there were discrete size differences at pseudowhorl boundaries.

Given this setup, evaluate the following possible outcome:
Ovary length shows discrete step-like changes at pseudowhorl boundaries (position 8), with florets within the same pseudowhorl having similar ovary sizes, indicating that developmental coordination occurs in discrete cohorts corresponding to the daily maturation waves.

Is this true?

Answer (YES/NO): YES